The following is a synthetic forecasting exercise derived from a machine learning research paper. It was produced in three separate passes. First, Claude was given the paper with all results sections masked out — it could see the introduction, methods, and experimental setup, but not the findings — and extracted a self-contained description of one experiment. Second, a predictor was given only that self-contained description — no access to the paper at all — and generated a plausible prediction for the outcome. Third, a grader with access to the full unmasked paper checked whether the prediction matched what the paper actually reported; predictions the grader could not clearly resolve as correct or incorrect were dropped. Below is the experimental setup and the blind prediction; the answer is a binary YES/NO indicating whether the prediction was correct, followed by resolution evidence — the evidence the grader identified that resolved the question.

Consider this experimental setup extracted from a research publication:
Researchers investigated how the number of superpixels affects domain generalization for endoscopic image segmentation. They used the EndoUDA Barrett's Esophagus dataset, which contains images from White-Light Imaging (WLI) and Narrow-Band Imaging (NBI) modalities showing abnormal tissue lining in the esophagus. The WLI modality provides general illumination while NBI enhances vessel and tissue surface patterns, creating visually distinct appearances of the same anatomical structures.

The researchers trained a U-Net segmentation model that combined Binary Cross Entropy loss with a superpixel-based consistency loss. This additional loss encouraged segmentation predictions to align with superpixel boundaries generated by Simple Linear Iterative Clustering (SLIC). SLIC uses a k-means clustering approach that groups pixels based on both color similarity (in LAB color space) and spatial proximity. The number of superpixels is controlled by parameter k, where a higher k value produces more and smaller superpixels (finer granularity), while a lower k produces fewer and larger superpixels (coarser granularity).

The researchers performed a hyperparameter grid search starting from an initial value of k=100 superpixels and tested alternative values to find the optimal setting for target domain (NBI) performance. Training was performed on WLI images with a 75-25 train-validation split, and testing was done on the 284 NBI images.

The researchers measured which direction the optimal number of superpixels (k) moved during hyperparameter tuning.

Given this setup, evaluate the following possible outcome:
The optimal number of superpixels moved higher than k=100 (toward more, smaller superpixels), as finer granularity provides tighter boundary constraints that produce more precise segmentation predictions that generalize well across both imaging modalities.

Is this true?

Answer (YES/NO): YES